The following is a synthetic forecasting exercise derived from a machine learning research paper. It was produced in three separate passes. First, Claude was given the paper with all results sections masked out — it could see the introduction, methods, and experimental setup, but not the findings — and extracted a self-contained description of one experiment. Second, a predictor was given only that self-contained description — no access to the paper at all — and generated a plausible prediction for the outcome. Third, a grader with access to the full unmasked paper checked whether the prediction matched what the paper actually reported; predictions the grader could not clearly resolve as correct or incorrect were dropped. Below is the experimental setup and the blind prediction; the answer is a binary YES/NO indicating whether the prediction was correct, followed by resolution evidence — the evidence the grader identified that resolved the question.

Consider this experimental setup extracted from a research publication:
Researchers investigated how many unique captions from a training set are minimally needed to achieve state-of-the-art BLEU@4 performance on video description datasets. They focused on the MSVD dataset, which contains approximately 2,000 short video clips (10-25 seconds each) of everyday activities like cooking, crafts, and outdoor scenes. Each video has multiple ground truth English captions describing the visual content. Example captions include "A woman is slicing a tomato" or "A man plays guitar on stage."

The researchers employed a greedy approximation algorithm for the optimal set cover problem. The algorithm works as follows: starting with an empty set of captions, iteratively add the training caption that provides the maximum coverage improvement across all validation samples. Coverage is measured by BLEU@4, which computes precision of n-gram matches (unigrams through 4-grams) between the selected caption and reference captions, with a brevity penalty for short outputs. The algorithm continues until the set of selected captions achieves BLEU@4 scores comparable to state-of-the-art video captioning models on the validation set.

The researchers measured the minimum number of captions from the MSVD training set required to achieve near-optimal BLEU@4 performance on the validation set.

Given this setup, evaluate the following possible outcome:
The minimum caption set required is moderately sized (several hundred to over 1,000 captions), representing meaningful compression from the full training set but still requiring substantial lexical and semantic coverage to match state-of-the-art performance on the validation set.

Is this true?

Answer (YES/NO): NO